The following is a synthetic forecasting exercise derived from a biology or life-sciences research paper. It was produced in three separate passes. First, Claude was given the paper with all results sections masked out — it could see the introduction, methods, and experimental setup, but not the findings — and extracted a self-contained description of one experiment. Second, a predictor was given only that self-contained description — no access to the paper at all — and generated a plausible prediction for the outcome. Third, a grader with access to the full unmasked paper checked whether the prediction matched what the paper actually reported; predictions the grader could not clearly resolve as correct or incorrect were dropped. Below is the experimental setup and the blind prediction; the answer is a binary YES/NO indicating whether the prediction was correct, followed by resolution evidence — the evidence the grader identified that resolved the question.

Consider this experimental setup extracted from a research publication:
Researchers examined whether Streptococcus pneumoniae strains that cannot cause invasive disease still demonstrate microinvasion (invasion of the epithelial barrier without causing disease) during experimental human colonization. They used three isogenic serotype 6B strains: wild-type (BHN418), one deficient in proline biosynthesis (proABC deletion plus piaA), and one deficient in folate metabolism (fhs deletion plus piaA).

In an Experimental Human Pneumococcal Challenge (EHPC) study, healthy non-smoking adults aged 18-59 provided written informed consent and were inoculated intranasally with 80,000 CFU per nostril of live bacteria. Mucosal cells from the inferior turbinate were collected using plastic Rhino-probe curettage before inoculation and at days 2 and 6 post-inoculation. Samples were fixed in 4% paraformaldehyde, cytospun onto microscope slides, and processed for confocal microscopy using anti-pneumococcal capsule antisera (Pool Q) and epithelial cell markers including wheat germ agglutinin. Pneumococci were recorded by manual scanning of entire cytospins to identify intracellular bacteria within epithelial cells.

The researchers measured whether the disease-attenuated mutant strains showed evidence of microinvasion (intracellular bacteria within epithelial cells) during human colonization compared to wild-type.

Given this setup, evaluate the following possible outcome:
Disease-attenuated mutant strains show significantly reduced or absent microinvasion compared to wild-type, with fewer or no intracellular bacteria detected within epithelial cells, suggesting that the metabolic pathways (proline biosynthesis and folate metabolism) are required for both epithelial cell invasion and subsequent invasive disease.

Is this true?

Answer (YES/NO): NO